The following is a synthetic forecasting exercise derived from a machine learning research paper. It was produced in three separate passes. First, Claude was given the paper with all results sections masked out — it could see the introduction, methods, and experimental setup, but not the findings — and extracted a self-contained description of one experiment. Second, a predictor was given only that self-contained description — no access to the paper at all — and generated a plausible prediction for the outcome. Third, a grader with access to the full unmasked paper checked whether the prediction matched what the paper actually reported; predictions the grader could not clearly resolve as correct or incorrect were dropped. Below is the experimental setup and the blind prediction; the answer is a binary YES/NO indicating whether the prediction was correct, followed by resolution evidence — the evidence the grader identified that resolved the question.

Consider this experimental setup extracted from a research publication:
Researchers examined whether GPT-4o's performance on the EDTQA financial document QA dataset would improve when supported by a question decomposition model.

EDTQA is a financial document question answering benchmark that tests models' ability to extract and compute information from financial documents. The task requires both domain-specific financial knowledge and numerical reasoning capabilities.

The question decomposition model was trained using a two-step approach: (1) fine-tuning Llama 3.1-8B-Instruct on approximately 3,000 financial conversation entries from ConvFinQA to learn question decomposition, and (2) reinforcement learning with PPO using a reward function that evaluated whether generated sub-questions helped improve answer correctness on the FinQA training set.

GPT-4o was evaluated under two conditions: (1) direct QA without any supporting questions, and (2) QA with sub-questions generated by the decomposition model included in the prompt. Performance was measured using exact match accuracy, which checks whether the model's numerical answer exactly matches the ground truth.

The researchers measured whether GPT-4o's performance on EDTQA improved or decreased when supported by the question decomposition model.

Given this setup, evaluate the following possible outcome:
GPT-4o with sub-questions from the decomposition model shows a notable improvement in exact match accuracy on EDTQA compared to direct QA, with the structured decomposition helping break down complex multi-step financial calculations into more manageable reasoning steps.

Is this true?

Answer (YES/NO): NO